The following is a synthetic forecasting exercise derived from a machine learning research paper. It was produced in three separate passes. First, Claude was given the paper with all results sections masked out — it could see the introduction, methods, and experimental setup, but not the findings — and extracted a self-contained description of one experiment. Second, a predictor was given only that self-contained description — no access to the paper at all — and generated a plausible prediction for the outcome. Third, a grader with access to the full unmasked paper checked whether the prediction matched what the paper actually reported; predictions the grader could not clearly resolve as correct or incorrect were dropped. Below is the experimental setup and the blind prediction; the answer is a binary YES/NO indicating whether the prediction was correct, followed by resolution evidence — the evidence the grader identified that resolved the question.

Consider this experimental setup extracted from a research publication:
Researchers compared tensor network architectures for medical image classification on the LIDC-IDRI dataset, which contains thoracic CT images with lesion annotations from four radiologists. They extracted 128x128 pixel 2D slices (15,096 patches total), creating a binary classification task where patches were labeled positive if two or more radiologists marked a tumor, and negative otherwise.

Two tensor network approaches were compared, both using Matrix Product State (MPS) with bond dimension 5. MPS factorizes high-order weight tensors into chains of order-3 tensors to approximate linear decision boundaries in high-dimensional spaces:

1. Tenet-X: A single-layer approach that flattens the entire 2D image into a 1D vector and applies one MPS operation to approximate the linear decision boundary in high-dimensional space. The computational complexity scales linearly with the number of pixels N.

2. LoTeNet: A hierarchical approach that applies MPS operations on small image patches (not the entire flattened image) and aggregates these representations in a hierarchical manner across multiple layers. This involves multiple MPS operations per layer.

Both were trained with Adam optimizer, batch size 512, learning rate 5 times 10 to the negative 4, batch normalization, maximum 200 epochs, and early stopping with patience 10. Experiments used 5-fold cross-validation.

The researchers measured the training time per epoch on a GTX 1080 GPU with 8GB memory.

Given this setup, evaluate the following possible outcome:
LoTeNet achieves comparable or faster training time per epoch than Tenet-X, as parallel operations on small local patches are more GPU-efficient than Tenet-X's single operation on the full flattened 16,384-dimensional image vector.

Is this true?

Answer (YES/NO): YES